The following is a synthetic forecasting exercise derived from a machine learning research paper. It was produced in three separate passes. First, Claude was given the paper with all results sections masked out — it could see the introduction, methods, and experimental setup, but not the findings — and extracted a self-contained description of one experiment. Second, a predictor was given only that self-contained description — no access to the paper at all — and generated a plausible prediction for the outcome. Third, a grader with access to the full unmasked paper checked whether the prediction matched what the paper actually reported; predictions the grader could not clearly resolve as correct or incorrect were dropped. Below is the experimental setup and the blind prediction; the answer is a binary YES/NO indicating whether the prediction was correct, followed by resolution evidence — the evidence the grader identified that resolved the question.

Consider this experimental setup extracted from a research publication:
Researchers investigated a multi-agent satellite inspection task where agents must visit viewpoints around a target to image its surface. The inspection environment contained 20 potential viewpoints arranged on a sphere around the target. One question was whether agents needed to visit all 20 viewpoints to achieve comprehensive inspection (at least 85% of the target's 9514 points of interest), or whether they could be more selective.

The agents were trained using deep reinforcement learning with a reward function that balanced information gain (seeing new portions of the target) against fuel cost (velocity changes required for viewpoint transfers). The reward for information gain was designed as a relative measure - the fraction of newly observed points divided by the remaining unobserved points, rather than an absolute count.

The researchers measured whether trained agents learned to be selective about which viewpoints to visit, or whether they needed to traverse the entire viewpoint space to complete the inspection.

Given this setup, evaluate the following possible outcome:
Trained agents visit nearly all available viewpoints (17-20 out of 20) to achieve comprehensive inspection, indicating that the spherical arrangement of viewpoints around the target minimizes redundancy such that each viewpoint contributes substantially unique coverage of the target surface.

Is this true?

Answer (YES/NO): NO